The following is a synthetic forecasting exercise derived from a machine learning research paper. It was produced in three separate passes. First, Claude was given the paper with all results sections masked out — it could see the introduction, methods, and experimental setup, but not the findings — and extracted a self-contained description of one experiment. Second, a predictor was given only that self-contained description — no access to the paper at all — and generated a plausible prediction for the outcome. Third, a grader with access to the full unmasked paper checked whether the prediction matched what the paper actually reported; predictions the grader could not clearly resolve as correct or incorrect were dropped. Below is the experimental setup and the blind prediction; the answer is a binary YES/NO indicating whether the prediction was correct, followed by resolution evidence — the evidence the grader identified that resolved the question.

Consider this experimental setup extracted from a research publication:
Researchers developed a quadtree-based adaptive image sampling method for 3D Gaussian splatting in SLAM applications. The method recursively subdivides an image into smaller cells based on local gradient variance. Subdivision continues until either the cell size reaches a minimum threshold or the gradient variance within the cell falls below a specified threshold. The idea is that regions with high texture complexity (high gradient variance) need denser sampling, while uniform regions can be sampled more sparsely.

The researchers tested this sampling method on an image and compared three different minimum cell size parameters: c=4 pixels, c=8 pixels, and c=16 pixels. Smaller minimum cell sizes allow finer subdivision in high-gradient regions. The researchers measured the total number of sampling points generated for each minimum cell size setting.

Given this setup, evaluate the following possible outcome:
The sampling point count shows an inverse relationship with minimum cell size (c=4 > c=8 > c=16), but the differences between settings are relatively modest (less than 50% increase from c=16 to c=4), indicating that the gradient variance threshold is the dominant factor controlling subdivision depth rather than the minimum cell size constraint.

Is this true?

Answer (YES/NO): NO